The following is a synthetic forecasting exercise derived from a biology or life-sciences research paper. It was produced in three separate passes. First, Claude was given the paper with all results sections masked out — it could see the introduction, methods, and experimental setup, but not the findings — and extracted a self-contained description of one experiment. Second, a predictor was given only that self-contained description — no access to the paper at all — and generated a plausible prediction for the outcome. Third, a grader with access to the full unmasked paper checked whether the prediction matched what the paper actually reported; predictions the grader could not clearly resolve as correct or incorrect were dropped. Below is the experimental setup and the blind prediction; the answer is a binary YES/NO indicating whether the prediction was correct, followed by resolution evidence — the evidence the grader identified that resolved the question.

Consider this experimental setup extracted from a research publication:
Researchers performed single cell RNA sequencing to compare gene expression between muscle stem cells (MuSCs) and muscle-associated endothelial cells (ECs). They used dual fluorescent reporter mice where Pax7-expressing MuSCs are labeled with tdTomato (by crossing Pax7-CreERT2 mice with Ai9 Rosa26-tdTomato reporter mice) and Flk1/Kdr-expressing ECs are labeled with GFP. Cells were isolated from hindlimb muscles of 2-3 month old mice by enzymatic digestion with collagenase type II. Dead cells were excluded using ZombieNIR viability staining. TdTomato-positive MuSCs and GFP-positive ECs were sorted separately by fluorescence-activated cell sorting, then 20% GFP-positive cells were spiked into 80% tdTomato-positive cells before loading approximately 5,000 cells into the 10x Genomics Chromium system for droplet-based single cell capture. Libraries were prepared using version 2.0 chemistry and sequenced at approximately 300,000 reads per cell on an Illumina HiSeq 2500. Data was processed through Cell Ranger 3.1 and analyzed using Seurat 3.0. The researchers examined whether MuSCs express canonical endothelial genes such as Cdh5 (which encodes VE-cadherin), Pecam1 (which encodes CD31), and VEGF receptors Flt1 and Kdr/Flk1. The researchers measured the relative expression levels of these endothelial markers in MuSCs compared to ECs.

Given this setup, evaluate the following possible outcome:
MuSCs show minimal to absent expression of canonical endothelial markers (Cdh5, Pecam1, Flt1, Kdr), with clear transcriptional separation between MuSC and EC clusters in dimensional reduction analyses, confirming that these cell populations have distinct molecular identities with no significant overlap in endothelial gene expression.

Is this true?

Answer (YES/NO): NO